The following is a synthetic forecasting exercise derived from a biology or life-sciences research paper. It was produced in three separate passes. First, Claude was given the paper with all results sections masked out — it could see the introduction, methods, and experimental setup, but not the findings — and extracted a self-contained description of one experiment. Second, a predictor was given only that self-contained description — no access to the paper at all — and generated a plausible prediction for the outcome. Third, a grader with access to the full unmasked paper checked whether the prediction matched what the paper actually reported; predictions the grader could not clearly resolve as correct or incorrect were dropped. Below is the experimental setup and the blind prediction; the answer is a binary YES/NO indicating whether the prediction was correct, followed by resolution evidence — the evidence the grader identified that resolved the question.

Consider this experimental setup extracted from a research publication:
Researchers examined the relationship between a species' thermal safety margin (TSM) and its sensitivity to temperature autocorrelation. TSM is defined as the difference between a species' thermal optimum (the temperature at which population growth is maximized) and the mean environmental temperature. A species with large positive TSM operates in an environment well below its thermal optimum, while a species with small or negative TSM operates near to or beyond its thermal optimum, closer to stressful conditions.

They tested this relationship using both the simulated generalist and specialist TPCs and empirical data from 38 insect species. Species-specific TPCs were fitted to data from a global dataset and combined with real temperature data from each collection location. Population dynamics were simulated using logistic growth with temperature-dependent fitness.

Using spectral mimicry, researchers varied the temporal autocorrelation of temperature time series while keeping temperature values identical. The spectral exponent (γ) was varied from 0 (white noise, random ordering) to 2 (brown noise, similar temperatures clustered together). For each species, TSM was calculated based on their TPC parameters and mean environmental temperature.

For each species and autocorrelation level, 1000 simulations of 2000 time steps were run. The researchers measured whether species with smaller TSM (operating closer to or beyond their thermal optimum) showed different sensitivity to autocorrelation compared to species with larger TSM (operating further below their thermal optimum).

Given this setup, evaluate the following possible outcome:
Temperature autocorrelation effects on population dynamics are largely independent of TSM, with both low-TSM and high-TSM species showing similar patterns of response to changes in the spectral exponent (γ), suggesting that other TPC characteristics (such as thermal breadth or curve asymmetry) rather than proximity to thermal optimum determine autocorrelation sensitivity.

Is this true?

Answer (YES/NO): NO